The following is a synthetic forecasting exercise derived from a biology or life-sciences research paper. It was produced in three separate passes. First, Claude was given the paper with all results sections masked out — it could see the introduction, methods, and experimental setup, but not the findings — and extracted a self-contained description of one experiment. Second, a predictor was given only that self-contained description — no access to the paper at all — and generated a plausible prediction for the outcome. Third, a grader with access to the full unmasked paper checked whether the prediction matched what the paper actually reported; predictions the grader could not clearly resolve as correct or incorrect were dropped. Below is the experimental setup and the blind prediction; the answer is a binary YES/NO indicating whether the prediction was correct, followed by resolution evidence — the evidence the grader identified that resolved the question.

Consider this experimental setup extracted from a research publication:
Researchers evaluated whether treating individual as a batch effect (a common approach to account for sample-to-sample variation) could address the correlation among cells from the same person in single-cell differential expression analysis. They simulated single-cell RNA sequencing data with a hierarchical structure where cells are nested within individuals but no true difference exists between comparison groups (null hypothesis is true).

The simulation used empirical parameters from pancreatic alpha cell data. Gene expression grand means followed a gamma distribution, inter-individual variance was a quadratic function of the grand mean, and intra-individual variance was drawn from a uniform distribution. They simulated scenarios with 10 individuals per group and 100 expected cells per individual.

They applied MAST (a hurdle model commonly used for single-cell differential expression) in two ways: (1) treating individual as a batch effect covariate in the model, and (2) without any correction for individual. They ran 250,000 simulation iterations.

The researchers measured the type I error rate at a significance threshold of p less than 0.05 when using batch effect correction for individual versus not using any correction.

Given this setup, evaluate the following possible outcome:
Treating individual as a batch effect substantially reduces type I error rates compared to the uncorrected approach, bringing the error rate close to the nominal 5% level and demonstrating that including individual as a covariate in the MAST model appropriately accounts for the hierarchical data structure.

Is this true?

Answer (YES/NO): NO